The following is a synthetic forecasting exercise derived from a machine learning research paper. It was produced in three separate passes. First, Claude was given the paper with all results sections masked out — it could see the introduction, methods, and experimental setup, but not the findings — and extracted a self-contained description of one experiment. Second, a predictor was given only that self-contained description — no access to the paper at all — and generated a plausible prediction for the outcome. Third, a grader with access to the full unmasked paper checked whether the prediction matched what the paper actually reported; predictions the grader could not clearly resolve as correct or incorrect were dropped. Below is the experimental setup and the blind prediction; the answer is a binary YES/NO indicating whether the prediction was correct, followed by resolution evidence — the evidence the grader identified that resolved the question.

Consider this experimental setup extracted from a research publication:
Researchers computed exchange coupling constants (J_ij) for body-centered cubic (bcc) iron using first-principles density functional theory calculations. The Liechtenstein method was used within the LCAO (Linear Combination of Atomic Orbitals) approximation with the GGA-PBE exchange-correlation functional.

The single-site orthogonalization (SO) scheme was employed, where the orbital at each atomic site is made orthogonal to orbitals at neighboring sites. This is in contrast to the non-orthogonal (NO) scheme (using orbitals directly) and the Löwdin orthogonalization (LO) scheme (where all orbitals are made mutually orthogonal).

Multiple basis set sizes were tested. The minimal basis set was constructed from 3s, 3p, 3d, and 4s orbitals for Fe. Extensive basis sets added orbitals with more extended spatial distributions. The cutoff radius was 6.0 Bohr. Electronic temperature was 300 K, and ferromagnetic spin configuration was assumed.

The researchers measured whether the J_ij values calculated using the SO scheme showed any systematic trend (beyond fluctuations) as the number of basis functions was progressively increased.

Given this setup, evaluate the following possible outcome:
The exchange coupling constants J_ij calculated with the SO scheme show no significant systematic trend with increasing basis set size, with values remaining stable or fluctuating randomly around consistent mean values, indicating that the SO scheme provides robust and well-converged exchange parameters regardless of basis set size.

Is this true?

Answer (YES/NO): NO